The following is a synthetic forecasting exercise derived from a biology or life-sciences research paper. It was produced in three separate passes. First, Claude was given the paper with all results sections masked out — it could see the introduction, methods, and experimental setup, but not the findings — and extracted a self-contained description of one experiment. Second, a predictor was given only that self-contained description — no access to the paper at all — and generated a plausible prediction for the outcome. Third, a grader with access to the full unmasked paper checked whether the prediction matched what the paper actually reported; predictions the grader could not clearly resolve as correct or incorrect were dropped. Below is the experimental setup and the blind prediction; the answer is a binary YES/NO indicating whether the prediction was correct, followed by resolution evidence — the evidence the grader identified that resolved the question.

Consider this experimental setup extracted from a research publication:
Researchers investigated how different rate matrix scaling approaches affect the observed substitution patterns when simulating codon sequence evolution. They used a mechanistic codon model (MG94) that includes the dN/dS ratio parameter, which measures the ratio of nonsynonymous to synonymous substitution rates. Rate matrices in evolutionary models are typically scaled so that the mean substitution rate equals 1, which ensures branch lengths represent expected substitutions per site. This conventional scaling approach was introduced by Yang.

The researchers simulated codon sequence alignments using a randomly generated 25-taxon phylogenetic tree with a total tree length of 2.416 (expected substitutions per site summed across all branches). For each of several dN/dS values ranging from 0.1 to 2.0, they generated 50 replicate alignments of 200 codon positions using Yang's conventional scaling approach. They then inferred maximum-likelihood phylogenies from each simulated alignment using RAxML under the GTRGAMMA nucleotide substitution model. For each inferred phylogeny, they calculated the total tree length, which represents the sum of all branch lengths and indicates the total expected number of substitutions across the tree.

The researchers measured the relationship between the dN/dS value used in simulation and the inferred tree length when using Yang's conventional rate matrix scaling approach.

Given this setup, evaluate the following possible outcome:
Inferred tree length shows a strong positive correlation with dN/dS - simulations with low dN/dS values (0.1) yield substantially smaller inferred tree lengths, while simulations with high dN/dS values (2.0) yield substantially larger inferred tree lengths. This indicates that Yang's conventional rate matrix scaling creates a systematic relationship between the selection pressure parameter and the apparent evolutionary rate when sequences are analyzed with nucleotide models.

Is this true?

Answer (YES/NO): NO